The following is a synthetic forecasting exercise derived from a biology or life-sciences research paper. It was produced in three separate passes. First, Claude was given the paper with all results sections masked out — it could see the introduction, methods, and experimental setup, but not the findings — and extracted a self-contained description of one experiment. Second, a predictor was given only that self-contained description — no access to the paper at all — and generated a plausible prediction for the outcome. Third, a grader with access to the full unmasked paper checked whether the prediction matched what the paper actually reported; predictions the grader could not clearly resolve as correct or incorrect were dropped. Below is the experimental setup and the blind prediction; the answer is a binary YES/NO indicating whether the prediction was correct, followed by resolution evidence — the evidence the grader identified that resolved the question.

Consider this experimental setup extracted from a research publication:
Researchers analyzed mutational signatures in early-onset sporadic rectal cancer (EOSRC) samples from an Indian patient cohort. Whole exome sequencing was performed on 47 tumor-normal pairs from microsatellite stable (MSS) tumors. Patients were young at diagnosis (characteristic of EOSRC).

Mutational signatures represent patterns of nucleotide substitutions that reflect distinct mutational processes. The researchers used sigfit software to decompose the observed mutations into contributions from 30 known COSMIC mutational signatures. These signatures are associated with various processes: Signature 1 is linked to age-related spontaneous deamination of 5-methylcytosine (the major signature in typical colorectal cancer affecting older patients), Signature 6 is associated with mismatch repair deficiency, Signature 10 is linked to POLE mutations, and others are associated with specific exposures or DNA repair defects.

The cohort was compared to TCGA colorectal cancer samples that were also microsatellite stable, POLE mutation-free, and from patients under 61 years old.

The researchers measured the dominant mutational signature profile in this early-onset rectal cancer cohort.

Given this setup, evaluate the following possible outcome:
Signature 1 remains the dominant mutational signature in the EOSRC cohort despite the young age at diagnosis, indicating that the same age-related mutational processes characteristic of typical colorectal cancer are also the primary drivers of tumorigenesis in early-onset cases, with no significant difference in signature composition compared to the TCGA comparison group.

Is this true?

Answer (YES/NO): YES